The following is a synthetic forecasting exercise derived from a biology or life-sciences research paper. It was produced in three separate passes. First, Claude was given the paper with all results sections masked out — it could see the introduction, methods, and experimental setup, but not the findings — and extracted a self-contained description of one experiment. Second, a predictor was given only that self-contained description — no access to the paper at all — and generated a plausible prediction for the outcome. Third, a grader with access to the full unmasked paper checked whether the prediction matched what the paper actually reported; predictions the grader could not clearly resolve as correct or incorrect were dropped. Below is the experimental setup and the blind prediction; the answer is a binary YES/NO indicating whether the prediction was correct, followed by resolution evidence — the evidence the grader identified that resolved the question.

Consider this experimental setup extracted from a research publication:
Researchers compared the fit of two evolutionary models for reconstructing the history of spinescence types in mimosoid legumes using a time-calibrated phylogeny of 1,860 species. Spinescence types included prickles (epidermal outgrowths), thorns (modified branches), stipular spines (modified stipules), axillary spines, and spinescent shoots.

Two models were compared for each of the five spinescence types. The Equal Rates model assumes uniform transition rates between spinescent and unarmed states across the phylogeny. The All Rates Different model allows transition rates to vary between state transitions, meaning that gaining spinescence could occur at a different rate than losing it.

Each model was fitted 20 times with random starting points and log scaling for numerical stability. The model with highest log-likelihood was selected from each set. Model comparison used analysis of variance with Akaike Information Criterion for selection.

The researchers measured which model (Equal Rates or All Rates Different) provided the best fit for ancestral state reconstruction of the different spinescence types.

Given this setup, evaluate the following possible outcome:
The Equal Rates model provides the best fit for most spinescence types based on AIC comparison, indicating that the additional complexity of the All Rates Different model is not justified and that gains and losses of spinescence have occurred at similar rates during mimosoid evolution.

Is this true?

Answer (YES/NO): NO